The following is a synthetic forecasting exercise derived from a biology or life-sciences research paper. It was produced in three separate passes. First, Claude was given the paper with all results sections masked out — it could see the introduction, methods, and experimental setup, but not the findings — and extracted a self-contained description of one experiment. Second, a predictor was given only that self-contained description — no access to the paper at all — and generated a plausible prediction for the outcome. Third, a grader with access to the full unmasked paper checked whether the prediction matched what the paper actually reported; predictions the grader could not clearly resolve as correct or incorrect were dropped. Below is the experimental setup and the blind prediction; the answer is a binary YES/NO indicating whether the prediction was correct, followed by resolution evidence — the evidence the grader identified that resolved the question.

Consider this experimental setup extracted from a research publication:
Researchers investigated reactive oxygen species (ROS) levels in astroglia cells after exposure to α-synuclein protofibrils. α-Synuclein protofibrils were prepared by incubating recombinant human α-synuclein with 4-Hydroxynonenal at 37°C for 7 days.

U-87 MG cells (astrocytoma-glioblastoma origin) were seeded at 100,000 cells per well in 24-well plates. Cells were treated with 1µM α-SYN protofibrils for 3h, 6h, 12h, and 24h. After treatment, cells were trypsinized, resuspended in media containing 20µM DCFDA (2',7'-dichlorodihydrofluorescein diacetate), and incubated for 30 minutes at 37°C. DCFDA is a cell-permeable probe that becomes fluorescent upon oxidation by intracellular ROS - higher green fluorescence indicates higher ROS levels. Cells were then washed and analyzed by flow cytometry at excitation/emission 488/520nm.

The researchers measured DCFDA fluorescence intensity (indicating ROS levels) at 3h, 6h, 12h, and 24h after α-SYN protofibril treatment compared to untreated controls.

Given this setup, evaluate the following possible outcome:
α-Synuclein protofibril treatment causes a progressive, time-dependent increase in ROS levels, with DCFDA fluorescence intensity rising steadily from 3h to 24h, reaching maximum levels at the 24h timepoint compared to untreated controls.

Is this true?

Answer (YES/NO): NO